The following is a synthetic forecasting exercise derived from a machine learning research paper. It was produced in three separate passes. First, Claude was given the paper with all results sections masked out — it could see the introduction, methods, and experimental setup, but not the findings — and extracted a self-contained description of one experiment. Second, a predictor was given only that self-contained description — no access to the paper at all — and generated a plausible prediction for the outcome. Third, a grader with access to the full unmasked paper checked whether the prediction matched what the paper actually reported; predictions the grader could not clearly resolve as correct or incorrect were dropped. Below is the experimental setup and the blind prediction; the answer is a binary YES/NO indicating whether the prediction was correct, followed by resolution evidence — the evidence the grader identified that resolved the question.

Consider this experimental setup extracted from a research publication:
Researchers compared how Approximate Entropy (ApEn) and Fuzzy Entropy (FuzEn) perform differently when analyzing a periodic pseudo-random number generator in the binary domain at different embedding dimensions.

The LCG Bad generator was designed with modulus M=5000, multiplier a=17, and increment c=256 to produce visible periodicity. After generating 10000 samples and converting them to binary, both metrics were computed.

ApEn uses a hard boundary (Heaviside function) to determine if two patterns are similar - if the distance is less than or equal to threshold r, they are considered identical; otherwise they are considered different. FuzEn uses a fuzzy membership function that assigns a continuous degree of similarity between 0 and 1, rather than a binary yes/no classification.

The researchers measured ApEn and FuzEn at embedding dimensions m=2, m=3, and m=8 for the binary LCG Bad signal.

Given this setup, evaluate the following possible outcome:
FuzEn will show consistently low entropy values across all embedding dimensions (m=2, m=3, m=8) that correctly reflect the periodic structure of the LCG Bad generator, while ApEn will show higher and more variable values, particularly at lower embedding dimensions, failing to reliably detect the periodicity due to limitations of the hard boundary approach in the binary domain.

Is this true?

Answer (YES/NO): NO